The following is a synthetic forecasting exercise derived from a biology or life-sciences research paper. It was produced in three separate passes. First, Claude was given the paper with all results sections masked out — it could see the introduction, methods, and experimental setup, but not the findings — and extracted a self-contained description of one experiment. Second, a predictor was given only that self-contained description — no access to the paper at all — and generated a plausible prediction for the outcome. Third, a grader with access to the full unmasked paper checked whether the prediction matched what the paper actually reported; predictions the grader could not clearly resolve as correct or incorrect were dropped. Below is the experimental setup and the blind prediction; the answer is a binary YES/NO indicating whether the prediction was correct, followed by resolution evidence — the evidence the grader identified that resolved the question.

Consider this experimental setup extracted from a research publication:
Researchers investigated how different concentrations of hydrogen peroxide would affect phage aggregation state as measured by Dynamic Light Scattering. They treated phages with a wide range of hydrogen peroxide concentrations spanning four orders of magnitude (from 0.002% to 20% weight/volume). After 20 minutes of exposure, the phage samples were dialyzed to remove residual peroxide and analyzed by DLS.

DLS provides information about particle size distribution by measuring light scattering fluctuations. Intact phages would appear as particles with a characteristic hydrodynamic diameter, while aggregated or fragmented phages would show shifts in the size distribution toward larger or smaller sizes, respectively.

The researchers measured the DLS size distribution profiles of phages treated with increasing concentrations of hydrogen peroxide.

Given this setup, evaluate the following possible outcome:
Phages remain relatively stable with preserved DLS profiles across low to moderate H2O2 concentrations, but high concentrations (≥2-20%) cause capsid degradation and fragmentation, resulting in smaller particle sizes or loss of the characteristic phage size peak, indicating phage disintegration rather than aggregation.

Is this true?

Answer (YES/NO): NO